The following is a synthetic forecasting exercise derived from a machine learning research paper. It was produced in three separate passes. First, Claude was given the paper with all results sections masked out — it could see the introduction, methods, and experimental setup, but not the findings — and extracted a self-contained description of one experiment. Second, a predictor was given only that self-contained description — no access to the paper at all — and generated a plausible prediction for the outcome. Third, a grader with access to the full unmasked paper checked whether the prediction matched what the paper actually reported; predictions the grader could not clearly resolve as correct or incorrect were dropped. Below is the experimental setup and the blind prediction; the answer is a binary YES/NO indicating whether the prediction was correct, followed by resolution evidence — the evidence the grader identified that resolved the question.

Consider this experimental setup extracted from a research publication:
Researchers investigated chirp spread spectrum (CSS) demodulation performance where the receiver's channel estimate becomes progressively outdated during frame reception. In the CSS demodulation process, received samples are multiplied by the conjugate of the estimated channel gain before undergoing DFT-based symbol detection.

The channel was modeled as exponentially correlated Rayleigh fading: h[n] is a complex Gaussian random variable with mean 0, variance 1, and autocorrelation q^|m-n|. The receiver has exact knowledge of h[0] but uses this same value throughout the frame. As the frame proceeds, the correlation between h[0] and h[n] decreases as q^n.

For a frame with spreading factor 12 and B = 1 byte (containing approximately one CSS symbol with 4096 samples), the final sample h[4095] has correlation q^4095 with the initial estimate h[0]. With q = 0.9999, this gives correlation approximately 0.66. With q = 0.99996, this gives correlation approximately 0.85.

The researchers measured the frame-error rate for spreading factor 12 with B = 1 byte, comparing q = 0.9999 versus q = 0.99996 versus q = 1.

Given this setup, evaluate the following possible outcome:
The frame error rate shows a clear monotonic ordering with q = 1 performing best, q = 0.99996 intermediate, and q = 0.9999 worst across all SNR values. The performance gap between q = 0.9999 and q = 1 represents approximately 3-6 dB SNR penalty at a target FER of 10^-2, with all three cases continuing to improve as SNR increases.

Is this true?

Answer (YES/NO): NO